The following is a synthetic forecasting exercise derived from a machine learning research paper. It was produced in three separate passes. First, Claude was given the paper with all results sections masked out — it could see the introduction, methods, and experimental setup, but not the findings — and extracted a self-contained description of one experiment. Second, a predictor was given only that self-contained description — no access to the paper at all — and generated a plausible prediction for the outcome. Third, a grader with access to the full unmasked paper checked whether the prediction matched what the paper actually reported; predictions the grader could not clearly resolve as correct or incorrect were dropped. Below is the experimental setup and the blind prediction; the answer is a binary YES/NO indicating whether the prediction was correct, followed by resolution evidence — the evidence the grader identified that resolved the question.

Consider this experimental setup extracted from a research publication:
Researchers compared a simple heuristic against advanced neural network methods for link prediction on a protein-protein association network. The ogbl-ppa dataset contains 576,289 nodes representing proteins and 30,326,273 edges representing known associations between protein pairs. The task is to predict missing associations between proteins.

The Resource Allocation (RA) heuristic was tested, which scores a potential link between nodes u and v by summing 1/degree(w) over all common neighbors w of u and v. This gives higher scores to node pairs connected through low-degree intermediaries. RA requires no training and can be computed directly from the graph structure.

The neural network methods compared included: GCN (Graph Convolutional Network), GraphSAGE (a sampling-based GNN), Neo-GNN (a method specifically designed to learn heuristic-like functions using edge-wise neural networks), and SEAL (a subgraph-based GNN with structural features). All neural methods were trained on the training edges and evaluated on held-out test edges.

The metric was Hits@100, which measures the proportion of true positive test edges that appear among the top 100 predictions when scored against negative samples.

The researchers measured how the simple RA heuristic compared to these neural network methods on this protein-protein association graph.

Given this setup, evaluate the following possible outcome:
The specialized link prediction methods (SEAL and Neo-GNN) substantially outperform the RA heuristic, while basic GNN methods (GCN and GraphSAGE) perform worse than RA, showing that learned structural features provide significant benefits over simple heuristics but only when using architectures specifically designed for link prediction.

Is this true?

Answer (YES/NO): NO